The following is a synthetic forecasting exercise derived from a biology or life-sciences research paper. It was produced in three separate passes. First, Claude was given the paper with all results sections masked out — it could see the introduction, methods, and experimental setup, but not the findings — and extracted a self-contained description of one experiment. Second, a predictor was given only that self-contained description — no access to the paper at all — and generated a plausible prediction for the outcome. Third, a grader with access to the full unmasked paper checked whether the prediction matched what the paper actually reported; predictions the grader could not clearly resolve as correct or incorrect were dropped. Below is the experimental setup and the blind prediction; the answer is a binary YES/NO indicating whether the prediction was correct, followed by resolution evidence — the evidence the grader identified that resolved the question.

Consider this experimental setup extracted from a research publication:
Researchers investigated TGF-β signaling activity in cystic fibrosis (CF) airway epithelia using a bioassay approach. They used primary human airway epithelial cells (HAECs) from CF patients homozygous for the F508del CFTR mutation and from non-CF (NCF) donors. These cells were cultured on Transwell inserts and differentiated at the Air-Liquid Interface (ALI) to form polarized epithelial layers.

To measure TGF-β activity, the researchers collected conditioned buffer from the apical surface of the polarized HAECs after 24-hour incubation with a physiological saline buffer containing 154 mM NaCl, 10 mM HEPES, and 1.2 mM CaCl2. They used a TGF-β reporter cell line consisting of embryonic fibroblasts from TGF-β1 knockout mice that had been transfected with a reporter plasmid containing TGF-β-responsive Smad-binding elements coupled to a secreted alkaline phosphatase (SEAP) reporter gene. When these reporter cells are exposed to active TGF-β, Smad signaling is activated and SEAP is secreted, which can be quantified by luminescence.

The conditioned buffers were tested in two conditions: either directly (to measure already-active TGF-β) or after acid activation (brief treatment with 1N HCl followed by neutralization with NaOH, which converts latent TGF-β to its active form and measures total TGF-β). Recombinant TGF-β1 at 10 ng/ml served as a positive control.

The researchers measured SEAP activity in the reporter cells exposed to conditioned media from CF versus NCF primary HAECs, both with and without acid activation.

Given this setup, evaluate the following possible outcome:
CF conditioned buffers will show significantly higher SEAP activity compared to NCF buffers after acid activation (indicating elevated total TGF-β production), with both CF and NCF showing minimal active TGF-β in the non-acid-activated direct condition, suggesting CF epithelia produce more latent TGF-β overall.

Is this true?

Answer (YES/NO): NO